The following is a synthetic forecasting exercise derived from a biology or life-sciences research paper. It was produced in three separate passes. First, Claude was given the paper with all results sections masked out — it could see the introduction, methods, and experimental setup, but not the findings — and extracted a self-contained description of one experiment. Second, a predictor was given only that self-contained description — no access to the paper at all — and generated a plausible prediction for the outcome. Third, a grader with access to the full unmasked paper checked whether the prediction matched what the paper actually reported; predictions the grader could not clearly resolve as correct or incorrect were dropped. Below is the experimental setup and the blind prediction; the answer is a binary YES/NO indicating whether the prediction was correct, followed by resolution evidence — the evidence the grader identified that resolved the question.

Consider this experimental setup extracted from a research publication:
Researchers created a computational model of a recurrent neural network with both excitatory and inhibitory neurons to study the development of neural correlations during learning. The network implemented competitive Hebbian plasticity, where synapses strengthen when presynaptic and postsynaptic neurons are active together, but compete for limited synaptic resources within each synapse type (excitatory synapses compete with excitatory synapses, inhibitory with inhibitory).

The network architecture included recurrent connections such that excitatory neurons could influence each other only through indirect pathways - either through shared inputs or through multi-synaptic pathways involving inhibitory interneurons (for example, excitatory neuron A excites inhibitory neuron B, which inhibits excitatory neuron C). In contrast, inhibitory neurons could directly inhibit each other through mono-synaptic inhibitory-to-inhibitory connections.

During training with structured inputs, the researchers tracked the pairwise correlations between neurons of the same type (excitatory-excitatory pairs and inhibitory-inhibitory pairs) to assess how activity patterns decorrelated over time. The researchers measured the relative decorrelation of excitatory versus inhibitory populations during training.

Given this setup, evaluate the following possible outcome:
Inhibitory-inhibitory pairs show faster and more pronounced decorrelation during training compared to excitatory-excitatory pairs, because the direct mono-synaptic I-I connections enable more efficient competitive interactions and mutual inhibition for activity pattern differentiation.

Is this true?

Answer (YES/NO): YES